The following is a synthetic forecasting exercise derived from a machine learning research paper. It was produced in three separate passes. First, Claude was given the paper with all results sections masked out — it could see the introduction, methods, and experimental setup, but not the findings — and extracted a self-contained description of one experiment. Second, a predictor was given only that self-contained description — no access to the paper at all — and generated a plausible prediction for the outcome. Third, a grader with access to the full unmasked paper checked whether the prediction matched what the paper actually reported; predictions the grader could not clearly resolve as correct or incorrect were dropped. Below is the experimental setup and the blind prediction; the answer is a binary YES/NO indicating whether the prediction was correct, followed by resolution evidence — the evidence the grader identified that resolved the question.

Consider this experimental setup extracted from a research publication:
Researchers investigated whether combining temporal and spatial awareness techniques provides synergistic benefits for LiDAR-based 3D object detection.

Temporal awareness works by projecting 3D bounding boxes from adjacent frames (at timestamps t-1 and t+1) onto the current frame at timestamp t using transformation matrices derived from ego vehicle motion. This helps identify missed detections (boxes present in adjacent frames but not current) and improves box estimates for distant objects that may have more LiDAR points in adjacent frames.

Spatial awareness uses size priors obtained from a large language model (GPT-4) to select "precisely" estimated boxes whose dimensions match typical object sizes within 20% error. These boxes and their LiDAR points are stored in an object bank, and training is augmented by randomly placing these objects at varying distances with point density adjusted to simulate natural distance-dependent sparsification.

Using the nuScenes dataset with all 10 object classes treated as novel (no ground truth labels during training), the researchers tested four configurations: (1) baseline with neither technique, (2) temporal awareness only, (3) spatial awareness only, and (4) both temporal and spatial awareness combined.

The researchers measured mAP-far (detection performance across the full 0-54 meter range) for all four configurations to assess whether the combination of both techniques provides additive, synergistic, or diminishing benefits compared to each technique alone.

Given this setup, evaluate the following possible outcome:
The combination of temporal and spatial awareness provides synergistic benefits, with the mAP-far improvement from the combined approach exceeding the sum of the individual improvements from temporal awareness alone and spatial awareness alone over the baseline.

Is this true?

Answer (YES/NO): NO